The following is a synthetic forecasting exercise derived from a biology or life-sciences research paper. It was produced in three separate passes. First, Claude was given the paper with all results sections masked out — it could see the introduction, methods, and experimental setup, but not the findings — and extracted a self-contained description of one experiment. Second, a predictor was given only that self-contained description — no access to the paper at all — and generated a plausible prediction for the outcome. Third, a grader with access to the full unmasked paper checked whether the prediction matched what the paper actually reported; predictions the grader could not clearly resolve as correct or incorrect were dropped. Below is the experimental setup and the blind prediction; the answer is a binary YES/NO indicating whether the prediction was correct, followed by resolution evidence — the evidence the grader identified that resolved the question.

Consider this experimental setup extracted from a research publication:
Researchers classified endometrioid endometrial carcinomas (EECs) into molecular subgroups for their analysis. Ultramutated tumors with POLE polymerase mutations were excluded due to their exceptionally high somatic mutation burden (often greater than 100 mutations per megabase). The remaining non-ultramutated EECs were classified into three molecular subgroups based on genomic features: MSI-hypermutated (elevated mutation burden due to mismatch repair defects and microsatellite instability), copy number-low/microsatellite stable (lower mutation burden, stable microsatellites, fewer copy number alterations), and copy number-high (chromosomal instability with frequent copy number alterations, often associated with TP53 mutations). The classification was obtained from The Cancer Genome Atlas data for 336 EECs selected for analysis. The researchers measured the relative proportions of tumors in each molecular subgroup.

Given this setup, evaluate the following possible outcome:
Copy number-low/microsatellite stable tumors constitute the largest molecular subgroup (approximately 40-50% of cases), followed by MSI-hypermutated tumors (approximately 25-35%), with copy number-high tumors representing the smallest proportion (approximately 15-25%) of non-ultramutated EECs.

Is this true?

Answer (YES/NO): NO